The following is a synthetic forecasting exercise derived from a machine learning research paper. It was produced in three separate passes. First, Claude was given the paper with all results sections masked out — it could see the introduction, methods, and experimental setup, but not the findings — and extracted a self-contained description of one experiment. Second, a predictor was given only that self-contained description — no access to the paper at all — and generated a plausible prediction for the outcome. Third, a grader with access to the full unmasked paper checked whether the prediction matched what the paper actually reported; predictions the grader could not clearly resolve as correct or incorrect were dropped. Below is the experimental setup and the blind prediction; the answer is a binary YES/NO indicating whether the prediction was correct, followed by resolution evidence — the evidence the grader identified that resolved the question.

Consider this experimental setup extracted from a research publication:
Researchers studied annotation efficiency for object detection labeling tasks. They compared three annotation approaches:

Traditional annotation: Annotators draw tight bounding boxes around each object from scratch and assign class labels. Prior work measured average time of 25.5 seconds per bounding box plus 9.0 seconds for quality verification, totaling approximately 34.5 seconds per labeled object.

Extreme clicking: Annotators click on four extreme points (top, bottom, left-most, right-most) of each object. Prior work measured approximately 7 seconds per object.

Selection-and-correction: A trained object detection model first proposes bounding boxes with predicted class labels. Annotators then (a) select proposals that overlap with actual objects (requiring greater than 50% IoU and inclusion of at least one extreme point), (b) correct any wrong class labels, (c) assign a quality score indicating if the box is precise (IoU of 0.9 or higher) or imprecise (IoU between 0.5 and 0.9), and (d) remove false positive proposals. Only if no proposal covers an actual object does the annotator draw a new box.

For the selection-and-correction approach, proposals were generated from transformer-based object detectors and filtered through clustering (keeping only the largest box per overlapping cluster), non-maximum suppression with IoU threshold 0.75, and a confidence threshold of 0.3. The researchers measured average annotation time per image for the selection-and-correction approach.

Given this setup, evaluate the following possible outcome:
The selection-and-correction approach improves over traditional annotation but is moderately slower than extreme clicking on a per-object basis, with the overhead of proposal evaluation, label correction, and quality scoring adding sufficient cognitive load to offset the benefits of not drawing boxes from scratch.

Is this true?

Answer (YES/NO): NO